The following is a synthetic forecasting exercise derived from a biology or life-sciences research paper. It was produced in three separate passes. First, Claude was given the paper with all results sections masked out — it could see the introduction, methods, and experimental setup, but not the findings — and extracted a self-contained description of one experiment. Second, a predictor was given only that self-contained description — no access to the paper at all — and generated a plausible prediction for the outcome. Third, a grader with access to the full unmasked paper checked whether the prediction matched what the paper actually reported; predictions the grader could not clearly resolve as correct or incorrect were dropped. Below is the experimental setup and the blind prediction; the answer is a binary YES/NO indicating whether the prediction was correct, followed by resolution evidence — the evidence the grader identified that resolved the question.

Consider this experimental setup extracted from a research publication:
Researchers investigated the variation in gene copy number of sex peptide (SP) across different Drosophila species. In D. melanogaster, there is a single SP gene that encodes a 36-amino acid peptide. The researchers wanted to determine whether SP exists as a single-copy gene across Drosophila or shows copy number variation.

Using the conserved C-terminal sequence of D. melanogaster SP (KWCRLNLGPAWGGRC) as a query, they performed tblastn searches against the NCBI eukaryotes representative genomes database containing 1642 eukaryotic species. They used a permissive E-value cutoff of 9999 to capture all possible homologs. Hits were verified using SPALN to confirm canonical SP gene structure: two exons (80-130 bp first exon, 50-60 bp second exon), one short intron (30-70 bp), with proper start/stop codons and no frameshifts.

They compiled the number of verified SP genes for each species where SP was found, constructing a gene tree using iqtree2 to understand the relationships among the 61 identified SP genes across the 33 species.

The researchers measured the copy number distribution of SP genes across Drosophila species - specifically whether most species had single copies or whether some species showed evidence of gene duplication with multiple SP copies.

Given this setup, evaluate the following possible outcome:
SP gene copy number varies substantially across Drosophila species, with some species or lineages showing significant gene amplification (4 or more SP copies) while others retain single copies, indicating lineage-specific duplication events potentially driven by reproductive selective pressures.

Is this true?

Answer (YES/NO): YES